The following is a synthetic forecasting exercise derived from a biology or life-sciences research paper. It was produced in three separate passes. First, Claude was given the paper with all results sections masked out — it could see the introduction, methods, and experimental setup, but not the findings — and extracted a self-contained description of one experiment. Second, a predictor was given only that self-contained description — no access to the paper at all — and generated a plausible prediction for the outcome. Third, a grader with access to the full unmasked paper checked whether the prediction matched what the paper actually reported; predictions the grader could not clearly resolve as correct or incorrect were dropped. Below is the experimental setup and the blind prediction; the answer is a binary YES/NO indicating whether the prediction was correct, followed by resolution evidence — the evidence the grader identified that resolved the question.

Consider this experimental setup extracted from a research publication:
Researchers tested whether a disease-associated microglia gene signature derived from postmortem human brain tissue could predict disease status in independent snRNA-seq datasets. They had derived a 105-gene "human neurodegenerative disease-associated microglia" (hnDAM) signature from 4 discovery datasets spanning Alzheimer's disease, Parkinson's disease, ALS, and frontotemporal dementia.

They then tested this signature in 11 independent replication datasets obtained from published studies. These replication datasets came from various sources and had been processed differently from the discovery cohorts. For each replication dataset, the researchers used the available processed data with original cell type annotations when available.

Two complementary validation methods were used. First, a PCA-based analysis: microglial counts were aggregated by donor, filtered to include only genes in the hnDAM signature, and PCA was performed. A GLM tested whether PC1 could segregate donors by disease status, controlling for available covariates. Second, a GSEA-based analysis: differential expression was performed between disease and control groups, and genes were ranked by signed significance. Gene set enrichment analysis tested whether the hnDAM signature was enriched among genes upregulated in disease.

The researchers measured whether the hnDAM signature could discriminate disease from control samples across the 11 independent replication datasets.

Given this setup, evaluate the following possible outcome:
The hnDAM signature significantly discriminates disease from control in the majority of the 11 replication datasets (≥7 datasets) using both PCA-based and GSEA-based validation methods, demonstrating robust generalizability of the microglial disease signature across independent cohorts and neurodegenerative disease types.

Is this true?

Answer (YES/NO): NO